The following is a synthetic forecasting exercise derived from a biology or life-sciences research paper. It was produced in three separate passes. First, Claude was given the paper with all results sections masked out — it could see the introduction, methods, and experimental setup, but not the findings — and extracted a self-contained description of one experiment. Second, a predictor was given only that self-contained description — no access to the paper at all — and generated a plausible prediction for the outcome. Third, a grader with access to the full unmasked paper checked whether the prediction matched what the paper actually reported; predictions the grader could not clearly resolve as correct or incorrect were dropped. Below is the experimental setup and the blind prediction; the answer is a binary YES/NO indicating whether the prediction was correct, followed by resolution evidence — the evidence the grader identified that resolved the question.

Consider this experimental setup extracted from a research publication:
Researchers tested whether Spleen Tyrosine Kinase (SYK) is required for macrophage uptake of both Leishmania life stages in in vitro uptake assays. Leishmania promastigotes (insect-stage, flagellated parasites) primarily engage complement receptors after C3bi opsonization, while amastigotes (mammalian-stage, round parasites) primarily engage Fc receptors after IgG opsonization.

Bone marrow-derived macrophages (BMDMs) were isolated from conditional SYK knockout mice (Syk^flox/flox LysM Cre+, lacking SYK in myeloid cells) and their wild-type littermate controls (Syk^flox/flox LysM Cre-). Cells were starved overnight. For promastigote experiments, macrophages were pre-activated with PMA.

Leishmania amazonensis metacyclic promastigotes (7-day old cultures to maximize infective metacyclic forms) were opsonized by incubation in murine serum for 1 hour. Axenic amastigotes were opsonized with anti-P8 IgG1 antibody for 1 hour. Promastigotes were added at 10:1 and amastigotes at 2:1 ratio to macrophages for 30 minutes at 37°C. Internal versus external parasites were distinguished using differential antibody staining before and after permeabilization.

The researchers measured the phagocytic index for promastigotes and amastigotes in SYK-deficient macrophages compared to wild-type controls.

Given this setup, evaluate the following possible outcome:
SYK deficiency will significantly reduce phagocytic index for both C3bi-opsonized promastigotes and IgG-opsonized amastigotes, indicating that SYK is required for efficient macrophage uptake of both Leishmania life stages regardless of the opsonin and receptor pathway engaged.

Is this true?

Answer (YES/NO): YES